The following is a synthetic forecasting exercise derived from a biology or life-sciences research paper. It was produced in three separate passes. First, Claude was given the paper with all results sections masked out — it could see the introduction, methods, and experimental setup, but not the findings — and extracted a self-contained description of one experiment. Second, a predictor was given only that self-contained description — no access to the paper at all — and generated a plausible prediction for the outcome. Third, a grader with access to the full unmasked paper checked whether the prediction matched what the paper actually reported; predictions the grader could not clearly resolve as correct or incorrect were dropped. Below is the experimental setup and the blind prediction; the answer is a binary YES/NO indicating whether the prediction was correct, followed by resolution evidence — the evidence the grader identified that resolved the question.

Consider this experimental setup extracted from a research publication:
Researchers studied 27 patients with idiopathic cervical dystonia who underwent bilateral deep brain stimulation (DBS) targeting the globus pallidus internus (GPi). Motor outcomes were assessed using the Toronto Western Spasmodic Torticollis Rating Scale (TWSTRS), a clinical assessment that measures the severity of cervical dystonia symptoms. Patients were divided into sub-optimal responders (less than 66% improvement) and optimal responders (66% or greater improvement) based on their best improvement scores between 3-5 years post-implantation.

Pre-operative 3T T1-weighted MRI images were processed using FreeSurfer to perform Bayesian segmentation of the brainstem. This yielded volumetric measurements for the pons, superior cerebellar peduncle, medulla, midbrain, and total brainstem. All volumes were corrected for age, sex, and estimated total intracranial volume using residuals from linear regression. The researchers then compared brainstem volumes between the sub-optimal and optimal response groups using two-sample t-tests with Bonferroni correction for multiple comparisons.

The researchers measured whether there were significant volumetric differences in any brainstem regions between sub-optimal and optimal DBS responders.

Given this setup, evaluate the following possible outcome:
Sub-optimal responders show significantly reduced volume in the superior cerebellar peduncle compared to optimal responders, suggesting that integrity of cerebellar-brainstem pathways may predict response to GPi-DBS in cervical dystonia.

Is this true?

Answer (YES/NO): NO